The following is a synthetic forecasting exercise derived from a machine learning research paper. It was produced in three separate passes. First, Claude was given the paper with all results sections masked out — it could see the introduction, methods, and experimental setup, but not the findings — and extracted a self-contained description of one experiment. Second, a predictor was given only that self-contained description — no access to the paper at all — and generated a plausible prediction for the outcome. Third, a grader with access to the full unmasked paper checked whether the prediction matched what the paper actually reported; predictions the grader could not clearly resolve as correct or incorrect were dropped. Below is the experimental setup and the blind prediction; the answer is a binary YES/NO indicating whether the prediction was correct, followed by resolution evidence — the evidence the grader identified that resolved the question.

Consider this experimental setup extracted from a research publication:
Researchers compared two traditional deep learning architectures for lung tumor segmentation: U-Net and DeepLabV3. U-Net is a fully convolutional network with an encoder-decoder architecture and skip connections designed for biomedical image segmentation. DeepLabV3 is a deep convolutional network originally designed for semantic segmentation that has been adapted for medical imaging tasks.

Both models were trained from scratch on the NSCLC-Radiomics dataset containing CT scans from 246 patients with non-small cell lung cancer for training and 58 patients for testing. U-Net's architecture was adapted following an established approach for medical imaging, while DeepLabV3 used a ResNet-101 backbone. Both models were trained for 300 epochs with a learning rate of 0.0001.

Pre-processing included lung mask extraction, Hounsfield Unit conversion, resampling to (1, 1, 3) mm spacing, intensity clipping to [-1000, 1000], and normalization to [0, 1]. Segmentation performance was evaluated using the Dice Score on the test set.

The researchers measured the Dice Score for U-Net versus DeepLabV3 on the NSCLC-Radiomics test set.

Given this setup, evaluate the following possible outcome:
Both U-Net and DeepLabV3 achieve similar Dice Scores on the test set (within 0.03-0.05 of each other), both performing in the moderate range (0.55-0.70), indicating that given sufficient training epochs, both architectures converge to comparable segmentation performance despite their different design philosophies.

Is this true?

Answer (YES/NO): NO